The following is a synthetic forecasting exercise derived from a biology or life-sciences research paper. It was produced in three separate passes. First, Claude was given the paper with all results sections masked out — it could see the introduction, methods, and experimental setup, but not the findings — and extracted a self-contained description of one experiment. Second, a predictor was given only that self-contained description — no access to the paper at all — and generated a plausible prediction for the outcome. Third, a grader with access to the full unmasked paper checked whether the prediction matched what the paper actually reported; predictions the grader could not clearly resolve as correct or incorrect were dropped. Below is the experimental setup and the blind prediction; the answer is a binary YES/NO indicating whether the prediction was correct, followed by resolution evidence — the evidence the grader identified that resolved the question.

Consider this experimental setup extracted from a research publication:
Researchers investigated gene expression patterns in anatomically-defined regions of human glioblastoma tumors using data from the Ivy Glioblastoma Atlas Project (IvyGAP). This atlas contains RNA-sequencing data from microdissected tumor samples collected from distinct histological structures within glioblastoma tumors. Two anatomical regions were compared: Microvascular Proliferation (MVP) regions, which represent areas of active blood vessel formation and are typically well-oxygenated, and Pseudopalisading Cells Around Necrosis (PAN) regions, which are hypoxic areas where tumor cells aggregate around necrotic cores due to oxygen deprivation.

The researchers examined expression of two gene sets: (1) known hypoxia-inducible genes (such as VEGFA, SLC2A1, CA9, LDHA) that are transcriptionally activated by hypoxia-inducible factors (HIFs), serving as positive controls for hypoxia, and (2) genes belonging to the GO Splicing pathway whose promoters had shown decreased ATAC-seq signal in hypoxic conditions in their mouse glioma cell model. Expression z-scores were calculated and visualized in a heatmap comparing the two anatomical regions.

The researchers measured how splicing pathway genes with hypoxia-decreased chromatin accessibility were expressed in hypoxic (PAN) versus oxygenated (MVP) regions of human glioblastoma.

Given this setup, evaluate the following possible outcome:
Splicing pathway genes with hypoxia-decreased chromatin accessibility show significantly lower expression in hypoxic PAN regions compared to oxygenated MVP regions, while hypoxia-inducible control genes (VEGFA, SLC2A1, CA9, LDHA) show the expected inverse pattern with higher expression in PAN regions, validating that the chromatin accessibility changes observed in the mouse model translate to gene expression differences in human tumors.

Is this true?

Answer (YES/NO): YES